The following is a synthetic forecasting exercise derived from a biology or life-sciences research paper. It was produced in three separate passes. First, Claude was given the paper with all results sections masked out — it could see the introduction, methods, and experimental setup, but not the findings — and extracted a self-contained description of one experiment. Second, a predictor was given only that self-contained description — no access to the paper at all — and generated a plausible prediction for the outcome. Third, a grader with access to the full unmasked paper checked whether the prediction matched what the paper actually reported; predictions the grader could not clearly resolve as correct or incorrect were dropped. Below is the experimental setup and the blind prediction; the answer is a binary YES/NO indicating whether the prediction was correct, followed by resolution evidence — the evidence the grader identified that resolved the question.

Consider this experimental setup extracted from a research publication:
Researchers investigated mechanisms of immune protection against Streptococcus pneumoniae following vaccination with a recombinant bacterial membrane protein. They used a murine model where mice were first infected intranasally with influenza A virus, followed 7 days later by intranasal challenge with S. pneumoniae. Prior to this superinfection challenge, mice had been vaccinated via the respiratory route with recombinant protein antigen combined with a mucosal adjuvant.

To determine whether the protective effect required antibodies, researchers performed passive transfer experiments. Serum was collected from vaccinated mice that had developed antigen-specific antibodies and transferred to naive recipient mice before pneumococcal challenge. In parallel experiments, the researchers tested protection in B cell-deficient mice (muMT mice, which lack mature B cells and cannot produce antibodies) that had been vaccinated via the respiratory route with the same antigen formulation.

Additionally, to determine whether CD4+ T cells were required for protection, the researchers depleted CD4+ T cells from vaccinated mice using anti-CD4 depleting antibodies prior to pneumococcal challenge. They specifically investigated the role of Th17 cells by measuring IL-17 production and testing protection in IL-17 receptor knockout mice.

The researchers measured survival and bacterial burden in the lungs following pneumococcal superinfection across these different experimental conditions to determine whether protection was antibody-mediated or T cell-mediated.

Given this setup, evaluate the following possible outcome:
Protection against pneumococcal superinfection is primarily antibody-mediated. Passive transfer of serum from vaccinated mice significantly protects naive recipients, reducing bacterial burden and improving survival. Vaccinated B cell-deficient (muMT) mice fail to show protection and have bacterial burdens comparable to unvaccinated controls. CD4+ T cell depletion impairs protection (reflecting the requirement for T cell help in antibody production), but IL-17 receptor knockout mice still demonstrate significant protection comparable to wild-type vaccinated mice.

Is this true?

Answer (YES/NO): NO